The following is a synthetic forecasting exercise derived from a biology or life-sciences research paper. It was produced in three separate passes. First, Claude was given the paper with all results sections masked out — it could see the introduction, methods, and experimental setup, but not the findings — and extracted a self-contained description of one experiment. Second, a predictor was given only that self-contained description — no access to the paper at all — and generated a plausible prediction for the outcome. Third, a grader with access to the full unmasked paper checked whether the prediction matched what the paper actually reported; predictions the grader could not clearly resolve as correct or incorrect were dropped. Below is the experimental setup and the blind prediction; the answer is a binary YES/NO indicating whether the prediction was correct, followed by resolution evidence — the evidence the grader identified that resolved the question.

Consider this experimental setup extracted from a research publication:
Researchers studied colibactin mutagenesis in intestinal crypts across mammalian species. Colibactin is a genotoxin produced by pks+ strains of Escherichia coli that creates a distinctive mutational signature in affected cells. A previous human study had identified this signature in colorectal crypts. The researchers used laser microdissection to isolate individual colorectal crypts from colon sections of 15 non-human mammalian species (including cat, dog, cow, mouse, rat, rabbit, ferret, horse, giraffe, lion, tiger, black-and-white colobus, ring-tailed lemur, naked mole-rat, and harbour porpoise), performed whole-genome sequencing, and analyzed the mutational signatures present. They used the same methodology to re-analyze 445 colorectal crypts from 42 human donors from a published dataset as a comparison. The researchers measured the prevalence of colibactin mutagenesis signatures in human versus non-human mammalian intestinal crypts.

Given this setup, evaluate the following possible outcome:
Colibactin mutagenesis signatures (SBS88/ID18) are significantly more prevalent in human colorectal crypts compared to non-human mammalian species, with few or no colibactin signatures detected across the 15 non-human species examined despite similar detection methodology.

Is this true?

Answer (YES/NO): YES